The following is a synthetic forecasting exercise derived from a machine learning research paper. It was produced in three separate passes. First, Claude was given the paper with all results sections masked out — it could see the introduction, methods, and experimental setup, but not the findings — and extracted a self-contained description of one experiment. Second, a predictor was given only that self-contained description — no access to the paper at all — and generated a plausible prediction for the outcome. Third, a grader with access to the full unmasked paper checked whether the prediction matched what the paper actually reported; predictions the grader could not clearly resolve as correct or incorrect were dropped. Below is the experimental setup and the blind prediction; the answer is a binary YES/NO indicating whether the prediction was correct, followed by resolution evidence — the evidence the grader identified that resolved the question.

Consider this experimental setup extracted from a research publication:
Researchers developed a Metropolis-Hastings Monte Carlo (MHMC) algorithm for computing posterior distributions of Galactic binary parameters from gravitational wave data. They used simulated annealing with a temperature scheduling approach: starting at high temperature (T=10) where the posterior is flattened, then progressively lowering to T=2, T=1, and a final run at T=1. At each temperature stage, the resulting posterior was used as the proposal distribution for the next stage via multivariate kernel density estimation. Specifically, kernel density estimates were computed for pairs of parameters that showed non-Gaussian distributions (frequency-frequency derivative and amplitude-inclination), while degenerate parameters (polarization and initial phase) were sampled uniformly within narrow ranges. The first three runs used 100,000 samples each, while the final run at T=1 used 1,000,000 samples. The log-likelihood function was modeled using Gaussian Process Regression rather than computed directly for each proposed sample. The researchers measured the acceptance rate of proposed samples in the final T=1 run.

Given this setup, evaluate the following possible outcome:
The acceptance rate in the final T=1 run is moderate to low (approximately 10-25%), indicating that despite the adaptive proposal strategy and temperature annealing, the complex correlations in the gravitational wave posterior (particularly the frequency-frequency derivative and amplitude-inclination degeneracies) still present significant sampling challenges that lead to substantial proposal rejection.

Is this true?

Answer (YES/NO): NO